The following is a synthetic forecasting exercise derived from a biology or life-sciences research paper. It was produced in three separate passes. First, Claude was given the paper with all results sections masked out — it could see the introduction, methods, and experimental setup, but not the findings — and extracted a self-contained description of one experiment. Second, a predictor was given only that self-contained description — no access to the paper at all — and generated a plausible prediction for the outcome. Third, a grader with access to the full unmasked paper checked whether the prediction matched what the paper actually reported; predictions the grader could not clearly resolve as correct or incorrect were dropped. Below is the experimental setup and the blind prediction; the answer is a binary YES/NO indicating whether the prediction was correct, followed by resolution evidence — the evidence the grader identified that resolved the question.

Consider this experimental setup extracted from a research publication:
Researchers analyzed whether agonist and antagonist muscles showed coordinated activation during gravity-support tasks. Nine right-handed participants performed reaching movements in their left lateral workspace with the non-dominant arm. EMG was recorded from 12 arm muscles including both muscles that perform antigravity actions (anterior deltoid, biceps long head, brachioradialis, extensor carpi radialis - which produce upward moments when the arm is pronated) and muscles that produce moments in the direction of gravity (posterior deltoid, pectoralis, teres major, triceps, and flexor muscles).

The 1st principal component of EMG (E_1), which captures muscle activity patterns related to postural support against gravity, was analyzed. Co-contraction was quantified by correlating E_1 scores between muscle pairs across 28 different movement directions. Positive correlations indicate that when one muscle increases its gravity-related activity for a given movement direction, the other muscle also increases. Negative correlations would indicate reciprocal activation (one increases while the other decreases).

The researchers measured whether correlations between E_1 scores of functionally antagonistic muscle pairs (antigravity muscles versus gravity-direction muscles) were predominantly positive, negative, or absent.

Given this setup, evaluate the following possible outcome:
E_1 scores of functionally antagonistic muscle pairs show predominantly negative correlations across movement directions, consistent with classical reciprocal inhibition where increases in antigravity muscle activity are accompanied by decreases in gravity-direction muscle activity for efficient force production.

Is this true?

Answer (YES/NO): NO